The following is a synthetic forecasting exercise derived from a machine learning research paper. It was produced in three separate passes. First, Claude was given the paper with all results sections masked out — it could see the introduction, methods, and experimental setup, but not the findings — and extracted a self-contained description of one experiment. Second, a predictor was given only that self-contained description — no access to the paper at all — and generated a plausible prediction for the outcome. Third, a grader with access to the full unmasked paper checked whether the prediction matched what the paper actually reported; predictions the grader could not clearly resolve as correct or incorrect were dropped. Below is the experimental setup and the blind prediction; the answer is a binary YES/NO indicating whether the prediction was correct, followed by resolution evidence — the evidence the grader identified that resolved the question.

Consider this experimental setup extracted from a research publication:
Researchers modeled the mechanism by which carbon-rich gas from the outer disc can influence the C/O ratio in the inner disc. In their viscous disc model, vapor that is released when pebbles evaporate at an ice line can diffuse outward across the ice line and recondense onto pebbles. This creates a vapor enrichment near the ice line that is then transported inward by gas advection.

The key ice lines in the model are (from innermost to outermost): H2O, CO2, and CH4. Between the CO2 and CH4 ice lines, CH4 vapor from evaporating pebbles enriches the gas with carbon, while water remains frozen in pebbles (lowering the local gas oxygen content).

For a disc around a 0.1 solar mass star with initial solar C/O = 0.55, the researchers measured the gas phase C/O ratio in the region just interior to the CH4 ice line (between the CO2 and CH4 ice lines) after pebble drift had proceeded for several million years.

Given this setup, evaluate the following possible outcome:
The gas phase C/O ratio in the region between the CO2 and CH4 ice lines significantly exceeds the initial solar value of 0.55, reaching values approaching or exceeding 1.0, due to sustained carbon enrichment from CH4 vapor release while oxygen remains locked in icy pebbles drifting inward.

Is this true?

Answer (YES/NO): YES